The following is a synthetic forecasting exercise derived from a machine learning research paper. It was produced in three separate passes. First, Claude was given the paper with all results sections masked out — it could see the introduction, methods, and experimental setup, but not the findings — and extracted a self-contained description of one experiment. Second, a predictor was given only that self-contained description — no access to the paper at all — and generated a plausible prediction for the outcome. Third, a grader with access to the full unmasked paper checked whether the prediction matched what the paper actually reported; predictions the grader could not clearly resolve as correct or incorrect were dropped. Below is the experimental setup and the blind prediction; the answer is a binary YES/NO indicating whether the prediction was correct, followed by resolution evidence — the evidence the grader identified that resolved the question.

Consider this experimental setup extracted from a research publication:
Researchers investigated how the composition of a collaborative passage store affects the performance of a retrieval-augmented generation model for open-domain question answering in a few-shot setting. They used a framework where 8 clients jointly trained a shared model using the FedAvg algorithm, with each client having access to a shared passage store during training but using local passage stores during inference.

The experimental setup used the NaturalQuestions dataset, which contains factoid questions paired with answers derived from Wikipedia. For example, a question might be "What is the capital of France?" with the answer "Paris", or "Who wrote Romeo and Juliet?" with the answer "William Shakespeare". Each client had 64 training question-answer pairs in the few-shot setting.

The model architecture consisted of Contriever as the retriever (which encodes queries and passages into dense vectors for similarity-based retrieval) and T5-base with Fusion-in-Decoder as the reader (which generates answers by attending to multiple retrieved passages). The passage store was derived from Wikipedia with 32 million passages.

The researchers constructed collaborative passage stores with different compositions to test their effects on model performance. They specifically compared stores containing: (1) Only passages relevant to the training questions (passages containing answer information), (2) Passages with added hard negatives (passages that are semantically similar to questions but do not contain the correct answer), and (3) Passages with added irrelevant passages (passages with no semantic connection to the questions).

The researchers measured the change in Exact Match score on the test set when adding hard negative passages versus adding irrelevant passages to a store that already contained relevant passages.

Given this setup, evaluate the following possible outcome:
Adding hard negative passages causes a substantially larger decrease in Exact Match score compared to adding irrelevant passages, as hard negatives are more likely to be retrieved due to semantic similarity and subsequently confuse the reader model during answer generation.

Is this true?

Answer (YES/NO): NO